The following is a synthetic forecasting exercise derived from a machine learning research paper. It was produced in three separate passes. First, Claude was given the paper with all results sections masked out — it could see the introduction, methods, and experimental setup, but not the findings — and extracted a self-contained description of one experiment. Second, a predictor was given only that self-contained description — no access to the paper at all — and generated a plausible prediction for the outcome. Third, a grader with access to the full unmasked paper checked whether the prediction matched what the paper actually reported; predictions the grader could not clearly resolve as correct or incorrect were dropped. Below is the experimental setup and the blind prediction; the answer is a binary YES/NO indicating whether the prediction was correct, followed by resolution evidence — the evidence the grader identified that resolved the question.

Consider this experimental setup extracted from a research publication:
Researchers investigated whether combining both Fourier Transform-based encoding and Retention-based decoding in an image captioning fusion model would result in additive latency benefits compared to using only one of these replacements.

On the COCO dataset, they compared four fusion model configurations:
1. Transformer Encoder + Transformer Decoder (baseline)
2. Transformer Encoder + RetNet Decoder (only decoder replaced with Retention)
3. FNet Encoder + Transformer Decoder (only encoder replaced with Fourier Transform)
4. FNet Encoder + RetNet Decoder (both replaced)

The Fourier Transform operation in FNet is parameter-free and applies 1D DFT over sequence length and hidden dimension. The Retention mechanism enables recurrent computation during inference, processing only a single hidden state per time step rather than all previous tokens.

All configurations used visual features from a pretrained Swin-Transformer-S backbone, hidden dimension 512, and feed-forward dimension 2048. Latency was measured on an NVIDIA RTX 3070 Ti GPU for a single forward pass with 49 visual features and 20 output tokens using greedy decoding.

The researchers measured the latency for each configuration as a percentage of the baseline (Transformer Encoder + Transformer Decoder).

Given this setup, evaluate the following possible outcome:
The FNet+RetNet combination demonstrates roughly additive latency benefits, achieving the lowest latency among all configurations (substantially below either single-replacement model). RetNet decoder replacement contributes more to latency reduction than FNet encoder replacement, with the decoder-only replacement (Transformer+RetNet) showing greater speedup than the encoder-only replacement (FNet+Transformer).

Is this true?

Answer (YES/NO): NO